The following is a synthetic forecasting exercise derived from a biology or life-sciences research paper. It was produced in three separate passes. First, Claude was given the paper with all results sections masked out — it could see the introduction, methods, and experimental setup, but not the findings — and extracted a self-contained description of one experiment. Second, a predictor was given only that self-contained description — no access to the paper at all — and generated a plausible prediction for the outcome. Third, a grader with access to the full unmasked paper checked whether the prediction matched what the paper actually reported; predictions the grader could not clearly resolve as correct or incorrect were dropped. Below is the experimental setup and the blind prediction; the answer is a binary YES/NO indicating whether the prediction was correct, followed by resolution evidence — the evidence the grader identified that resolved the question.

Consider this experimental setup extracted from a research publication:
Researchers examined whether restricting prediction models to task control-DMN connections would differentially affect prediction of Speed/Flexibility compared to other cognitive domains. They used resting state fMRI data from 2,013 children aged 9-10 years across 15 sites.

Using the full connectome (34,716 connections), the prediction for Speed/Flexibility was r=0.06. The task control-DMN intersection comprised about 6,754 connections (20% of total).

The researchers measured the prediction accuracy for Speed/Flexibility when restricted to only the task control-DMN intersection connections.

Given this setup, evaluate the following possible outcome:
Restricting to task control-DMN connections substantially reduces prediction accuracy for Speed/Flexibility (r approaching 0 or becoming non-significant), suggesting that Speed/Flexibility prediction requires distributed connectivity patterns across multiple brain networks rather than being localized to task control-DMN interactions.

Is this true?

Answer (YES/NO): NO